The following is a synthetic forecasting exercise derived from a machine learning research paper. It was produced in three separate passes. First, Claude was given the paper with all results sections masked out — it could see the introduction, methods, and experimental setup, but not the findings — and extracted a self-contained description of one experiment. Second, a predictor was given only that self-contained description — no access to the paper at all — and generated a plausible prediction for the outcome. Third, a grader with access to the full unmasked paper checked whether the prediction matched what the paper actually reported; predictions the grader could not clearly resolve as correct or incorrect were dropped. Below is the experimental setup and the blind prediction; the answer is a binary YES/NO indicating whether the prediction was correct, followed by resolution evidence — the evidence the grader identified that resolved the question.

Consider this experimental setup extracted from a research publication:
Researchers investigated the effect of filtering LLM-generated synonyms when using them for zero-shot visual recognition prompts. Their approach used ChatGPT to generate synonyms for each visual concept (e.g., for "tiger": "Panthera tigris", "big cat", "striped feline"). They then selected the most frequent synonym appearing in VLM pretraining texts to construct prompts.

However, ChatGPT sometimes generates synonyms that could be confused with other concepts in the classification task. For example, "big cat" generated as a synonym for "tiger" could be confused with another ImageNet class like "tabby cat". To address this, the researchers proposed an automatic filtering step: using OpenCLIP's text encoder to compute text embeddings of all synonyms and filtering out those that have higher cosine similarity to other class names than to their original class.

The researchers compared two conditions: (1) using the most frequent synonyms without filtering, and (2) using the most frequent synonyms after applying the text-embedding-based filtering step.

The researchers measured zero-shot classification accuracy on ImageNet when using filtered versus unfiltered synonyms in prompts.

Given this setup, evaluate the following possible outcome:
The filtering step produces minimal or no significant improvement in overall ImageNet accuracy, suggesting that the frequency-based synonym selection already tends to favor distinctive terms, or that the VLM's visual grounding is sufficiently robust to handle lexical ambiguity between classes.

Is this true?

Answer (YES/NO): NO